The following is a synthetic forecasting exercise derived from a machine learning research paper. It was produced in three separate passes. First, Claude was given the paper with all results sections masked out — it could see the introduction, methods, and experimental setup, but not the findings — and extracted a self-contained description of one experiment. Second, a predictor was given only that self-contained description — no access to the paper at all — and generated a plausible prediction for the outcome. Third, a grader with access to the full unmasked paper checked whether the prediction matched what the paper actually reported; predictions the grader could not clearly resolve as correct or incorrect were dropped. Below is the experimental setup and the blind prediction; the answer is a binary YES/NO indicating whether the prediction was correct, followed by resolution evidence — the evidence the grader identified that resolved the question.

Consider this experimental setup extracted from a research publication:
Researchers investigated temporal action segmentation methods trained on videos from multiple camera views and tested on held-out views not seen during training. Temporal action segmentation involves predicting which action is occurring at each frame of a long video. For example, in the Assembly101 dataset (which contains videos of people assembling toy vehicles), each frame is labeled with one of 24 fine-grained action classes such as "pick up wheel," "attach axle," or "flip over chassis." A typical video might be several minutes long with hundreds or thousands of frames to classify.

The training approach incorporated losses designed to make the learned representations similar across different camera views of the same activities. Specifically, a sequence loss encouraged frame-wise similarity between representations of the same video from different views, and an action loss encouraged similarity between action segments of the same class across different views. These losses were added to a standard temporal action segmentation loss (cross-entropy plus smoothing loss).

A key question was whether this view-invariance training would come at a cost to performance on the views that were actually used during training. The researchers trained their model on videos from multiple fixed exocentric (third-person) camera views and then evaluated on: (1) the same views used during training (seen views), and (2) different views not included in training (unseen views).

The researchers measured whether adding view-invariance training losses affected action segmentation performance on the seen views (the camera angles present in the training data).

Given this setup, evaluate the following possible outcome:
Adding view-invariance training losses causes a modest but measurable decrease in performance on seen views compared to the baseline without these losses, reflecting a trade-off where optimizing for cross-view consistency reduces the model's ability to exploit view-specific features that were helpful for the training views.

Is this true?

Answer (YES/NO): NO